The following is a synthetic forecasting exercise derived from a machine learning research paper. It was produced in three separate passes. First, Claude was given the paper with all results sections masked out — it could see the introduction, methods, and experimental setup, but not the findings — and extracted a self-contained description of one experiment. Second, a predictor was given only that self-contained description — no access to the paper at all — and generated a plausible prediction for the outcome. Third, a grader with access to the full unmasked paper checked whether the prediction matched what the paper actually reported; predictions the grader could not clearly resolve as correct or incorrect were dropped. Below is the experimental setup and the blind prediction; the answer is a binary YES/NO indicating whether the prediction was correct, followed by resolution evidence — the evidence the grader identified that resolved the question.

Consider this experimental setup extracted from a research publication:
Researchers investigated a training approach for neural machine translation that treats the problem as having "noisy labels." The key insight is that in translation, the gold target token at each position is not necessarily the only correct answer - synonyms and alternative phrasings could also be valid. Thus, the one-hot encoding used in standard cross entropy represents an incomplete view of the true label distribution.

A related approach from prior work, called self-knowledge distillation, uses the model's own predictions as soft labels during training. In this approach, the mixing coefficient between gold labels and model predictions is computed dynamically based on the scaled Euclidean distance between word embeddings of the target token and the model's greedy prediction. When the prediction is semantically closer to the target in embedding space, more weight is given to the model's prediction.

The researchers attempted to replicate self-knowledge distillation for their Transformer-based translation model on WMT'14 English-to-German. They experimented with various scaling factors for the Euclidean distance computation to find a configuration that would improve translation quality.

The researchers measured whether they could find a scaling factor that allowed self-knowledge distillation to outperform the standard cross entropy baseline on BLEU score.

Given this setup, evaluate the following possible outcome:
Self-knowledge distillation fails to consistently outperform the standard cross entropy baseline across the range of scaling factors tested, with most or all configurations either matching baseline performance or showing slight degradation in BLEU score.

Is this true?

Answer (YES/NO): YES